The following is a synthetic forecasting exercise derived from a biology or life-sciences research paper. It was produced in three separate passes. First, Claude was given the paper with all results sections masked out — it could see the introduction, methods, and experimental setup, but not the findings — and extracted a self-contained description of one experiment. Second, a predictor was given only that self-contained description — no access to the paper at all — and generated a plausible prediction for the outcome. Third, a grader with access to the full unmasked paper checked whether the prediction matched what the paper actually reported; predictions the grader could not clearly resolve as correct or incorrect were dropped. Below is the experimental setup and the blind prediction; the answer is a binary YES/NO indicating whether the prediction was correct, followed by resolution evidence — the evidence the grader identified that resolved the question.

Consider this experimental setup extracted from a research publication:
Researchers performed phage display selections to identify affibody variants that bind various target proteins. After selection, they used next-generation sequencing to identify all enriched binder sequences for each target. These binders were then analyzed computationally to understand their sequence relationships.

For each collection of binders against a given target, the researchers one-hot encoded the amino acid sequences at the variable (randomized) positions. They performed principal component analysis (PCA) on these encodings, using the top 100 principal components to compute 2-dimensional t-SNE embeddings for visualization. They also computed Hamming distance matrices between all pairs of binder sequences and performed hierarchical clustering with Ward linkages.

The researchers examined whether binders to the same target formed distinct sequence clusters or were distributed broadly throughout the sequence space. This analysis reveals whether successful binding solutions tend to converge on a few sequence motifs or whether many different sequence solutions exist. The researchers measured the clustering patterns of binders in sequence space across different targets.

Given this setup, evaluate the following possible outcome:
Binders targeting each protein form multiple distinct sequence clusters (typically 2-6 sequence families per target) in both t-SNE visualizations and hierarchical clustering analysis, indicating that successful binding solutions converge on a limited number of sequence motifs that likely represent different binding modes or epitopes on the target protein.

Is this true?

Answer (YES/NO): YES